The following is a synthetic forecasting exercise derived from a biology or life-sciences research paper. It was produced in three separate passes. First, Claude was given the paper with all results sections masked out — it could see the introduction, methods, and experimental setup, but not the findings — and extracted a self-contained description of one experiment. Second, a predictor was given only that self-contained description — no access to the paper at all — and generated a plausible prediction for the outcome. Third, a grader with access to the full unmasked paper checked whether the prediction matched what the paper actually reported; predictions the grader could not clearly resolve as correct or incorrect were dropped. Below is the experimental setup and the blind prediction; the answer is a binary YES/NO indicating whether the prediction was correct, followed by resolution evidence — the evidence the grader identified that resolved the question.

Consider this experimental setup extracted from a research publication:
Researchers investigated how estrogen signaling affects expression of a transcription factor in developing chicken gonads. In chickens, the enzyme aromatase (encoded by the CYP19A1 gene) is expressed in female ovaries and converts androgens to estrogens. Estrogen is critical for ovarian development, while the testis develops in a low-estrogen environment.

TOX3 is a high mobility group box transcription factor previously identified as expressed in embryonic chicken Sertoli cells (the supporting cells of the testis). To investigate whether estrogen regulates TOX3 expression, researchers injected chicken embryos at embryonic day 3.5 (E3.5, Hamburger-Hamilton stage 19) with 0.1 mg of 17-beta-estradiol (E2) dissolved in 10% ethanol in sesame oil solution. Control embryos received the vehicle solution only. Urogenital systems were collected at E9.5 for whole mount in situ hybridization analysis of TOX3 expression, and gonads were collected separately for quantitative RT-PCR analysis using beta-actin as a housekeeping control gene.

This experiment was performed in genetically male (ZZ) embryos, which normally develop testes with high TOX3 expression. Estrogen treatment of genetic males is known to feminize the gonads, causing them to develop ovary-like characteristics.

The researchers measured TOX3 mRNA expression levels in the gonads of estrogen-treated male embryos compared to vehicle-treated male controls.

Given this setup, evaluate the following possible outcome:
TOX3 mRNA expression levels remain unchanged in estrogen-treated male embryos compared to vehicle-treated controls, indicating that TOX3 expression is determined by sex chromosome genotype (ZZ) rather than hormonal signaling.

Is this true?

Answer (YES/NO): NO